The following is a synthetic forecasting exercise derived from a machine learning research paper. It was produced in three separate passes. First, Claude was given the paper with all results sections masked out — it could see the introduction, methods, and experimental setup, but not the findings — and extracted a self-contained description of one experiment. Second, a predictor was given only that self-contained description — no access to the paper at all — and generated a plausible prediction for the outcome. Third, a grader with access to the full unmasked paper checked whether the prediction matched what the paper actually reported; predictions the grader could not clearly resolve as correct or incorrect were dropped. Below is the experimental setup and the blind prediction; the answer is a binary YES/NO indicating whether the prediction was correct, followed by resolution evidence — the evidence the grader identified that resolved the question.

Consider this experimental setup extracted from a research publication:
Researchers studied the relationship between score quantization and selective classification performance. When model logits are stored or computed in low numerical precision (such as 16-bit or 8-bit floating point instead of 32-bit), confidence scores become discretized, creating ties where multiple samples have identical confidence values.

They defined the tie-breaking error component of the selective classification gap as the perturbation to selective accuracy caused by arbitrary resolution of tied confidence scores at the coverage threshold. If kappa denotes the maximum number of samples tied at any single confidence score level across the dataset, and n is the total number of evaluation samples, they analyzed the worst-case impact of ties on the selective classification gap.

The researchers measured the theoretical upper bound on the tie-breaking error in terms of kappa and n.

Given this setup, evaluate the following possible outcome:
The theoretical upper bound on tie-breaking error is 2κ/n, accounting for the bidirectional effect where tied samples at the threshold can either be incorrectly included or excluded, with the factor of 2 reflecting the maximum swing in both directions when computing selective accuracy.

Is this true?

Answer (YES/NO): NO